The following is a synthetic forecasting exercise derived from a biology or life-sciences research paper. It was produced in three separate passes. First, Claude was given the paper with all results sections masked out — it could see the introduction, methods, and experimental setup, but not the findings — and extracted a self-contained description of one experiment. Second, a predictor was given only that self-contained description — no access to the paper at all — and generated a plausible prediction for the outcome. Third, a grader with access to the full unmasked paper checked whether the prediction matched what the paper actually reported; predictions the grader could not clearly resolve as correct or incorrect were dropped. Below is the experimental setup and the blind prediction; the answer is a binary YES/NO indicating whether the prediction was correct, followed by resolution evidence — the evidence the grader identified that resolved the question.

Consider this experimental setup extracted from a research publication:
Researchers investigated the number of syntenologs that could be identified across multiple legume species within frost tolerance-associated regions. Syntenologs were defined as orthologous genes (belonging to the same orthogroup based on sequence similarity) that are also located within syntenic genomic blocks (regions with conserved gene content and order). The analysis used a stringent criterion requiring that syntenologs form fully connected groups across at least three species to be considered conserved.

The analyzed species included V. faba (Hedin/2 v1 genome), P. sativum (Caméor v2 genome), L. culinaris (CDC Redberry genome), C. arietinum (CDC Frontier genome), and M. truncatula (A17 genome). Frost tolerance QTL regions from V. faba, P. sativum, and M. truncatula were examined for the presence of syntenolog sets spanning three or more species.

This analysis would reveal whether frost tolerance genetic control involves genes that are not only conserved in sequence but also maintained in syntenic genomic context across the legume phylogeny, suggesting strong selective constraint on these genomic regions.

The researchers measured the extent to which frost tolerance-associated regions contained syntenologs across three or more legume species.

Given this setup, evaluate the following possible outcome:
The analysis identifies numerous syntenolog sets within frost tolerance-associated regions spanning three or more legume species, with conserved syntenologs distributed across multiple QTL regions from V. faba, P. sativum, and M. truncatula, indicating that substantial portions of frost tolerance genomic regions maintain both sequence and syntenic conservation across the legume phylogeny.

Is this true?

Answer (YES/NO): YES